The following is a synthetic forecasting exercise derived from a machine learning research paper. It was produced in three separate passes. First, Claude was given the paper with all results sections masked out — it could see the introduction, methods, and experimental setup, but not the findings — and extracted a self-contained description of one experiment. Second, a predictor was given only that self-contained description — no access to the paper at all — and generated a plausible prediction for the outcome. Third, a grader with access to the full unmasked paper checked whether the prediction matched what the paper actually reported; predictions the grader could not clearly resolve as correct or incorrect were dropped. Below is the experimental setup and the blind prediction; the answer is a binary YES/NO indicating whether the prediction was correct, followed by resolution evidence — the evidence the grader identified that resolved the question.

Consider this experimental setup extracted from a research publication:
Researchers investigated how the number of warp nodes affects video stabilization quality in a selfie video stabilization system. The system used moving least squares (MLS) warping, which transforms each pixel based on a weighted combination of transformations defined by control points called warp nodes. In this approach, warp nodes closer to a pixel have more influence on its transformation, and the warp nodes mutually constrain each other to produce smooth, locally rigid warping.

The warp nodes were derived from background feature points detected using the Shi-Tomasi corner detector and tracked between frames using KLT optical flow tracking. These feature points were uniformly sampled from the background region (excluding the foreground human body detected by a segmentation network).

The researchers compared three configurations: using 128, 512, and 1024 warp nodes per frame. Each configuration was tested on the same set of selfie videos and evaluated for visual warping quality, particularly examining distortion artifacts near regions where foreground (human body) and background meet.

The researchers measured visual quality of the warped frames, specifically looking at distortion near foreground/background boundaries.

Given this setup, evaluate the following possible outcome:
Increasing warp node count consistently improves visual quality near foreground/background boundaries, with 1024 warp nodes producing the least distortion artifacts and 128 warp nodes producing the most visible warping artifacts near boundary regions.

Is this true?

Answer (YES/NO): NO